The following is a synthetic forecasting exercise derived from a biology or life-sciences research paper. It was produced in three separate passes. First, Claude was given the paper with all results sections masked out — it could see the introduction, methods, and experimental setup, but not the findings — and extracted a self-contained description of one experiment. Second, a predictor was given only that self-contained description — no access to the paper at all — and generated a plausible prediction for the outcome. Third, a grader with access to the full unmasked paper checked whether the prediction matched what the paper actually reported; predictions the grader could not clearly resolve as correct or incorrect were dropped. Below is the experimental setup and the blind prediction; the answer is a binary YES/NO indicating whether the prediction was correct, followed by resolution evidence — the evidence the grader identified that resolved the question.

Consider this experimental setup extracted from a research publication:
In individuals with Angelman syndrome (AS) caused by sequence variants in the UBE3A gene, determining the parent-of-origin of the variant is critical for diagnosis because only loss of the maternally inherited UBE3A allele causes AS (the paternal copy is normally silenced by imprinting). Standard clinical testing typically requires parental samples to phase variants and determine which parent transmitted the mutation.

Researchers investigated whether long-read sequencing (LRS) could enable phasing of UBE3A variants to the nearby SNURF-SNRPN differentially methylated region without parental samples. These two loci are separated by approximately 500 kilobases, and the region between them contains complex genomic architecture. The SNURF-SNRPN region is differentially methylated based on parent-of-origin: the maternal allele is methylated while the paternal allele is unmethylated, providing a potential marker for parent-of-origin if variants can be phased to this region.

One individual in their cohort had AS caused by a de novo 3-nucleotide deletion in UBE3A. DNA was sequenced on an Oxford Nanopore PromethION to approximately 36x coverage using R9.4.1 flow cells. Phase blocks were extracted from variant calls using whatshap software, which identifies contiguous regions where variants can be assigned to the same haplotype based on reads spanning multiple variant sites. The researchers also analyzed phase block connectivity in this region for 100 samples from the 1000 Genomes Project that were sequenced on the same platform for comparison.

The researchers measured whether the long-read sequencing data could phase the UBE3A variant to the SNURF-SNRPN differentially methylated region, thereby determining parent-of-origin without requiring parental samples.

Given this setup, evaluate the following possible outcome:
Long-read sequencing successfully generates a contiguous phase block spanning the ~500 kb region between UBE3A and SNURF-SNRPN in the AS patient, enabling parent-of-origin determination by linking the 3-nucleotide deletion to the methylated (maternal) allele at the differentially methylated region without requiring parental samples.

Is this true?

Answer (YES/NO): YES